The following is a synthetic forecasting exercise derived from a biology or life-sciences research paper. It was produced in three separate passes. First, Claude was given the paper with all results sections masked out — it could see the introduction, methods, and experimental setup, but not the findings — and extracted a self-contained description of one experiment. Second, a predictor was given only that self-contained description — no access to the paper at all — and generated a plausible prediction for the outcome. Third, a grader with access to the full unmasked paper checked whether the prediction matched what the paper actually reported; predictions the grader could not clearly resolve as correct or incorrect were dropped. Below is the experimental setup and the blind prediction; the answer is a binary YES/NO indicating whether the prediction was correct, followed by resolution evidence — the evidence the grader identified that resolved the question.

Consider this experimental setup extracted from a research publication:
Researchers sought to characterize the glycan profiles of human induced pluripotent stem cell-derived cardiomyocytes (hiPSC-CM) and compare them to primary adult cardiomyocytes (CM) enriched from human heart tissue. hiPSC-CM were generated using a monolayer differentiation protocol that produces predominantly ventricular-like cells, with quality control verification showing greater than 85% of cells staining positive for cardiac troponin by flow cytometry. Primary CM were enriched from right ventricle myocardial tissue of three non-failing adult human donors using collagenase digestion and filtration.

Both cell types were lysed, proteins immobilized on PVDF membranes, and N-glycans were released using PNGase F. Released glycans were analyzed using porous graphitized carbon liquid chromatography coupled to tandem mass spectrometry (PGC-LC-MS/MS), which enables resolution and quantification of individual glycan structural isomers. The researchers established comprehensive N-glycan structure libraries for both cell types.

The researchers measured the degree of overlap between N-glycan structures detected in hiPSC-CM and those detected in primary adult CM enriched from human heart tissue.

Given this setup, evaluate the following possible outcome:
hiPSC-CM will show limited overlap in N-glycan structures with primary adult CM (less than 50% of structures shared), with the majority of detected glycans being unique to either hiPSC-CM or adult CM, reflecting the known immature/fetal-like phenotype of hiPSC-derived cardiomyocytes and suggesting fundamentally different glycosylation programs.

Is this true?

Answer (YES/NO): YES